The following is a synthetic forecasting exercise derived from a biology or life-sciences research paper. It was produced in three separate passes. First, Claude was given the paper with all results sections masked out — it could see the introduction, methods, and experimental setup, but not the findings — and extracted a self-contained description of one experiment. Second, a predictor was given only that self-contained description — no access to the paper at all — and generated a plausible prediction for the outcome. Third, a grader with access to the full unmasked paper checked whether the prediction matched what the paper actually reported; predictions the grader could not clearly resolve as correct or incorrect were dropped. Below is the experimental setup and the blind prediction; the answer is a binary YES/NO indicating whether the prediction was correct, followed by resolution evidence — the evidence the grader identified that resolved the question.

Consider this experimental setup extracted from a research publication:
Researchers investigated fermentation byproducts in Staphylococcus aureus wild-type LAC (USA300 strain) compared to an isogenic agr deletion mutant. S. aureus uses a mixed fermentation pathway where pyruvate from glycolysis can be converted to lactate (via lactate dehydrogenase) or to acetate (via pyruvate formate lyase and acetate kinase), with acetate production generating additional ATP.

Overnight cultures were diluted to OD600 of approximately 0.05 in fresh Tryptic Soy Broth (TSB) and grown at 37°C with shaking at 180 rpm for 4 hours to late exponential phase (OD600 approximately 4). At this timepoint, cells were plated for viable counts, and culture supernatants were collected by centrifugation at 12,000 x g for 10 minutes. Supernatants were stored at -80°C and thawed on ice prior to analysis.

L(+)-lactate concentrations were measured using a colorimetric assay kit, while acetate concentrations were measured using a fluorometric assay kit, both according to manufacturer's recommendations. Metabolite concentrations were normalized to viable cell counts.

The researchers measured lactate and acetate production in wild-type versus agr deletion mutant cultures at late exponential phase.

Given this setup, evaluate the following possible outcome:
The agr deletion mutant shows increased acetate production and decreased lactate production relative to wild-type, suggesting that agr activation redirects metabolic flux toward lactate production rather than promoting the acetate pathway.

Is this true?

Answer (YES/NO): NO